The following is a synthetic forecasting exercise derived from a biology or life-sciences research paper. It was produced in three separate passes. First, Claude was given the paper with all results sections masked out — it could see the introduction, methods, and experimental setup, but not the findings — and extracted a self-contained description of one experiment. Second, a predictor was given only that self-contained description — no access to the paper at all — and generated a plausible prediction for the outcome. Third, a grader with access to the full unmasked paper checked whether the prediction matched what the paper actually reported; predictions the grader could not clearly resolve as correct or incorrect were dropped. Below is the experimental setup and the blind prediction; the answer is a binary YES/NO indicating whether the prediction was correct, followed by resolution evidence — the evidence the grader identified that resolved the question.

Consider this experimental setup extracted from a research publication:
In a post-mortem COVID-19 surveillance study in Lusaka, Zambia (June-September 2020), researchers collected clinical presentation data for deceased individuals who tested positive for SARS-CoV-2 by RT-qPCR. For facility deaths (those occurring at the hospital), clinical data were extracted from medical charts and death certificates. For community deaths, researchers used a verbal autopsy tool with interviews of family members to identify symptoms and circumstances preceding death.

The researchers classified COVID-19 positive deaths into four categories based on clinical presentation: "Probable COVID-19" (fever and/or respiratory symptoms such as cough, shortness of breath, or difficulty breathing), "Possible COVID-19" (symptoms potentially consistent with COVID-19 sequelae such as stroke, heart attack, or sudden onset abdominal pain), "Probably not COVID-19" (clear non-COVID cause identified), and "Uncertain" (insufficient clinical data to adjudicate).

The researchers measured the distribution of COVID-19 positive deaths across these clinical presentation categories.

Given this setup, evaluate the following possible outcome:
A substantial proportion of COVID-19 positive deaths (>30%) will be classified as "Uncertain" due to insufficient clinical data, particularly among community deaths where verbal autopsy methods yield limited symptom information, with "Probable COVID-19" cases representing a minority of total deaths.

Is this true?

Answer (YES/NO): NO